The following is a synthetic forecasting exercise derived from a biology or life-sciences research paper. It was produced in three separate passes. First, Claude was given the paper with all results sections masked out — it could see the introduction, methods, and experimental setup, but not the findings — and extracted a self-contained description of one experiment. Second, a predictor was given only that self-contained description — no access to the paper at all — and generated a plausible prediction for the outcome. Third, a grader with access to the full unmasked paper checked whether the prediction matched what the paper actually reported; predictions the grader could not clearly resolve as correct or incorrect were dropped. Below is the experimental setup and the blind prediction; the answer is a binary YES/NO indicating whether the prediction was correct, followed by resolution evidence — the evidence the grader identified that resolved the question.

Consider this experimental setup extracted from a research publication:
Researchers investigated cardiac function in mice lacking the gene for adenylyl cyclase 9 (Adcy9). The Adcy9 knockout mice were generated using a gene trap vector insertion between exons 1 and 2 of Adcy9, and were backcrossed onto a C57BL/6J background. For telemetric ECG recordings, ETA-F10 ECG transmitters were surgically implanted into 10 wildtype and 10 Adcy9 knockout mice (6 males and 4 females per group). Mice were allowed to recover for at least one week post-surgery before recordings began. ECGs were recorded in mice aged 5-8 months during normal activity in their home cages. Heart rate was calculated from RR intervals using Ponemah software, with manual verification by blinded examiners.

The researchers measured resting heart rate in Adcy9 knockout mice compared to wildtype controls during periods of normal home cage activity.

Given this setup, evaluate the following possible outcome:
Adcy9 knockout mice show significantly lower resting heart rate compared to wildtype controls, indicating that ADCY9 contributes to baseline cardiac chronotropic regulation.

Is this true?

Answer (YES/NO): YES